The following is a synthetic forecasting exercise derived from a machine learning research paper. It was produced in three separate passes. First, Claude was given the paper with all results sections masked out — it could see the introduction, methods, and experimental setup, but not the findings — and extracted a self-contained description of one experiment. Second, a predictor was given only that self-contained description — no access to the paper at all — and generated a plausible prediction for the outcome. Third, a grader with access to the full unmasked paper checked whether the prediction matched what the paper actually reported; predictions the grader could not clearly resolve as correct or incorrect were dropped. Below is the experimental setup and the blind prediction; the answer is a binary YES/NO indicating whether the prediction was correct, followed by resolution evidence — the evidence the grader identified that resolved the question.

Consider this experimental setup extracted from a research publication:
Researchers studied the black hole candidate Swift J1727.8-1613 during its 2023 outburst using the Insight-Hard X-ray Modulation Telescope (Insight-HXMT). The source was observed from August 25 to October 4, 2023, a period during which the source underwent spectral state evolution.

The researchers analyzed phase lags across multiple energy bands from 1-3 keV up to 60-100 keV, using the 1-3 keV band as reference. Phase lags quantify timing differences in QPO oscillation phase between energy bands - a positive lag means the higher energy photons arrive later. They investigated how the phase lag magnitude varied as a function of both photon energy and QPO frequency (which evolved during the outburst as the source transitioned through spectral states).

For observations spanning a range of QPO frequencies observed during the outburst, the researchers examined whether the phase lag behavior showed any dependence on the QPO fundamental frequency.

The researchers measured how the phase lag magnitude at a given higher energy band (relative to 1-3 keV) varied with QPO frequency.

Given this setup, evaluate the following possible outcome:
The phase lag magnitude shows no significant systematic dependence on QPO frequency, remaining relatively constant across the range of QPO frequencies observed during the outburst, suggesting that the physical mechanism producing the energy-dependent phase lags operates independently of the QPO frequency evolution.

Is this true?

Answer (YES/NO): NO